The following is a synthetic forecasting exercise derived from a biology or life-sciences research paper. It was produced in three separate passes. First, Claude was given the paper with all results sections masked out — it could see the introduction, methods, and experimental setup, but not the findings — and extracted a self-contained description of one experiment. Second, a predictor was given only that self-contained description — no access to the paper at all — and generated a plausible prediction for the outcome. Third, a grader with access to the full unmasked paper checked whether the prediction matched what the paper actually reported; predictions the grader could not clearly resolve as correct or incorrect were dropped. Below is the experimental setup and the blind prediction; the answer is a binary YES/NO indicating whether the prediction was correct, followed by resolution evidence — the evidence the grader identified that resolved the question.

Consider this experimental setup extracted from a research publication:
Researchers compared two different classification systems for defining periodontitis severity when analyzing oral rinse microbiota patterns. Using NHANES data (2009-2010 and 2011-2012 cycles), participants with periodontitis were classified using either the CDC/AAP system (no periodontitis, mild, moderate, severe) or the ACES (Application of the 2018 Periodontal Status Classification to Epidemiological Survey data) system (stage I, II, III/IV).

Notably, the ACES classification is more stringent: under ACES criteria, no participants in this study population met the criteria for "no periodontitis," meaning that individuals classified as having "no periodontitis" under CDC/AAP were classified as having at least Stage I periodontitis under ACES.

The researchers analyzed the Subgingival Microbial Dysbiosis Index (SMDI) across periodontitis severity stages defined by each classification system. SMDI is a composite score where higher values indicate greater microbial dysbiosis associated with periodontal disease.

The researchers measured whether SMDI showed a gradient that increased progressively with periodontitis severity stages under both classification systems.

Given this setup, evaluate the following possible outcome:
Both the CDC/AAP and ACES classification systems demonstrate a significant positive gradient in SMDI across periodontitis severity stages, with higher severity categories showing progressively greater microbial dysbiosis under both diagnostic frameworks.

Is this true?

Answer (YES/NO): YES